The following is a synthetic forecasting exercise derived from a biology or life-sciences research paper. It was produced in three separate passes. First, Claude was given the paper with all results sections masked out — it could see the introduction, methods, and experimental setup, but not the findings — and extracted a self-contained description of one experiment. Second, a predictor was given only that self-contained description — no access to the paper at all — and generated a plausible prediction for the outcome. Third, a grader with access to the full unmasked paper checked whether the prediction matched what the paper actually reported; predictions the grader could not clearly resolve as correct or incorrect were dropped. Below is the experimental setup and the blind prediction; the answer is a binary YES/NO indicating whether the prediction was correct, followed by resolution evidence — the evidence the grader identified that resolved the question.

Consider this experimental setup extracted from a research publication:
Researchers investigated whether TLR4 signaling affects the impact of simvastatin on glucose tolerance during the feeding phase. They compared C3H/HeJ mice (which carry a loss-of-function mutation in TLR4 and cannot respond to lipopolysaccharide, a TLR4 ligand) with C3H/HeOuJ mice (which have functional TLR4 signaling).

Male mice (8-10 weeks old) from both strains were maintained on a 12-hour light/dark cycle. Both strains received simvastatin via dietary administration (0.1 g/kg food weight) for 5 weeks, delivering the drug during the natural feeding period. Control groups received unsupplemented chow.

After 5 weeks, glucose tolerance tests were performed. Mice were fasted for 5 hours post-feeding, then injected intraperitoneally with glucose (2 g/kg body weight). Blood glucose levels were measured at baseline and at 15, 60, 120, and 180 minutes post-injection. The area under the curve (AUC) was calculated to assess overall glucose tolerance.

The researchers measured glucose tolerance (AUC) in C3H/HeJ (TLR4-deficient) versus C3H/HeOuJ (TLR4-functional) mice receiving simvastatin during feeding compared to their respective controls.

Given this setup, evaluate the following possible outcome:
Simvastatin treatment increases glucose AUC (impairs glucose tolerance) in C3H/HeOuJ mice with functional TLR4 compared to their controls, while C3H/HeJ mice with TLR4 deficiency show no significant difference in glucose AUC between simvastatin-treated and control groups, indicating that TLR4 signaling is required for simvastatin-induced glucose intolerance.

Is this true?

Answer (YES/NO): NO